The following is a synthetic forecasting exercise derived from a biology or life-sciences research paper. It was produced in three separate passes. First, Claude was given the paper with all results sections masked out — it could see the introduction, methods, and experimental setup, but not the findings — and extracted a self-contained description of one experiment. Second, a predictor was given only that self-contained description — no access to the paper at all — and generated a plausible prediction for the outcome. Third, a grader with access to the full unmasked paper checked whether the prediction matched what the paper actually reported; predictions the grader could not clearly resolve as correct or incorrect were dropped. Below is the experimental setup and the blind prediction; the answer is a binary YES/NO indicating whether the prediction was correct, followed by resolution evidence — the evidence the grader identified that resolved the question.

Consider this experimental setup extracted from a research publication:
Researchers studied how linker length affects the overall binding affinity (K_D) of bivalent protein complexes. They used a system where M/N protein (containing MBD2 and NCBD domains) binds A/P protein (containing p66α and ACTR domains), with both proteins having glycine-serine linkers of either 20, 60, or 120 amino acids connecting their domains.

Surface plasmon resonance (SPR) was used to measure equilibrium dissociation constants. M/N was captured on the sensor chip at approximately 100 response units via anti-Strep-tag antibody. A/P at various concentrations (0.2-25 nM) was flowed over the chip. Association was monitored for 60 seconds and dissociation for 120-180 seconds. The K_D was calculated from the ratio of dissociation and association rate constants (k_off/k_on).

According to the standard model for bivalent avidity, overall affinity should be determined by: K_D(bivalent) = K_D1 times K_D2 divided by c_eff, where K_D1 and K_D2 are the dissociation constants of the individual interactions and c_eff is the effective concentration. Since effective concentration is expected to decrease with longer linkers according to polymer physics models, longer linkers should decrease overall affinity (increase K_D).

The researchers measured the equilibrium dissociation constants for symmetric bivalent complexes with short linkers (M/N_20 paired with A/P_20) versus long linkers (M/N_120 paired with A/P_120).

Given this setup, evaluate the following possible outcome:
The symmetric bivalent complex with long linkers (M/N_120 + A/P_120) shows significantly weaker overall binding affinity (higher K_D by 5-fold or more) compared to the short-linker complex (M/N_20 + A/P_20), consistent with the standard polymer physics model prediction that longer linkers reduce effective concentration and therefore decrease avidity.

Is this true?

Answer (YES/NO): NO